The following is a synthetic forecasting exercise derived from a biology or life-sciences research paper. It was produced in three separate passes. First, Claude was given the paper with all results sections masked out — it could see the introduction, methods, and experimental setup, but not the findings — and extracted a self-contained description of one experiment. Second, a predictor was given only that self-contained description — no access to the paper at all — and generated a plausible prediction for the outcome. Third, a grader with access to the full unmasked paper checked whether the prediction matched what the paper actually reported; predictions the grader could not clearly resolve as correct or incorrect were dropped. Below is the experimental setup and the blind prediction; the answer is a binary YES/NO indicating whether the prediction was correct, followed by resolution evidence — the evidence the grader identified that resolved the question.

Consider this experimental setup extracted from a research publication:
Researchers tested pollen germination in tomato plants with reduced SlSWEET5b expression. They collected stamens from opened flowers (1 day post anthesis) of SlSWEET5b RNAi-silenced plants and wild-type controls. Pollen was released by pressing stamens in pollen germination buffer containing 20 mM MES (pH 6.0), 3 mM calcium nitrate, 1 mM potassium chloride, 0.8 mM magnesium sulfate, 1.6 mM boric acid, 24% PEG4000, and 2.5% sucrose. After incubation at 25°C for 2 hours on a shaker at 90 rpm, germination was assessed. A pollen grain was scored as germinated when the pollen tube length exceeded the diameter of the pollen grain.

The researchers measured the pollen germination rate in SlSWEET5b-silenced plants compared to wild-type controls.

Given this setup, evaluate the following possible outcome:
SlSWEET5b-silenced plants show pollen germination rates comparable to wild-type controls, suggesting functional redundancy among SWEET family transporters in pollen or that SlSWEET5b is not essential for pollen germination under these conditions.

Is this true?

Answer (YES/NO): NO